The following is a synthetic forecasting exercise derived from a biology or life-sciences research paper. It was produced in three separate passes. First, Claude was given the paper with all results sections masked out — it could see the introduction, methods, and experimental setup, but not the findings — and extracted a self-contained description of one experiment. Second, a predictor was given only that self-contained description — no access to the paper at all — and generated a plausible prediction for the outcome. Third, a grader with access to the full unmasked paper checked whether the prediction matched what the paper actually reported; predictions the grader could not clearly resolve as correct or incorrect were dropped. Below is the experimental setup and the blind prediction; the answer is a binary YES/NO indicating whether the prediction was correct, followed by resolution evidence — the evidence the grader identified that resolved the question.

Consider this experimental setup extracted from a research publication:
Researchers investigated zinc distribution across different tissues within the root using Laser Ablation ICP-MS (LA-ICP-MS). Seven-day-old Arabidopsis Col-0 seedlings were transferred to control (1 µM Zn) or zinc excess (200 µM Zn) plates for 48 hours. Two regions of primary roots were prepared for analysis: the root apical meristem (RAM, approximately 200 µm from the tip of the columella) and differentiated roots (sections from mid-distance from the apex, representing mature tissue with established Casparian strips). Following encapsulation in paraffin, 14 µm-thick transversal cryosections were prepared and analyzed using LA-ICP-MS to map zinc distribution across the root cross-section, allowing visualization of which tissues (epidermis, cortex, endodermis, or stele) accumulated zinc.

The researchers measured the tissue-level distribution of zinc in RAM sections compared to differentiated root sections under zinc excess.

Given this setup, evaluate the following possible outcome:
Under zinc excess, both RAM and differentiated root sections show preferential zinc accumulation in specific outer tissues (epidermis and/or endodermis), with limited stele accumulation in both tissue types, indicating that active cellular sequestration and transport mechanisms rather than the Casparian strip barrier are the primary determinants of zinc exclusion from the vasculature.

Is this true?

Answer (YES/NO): NO